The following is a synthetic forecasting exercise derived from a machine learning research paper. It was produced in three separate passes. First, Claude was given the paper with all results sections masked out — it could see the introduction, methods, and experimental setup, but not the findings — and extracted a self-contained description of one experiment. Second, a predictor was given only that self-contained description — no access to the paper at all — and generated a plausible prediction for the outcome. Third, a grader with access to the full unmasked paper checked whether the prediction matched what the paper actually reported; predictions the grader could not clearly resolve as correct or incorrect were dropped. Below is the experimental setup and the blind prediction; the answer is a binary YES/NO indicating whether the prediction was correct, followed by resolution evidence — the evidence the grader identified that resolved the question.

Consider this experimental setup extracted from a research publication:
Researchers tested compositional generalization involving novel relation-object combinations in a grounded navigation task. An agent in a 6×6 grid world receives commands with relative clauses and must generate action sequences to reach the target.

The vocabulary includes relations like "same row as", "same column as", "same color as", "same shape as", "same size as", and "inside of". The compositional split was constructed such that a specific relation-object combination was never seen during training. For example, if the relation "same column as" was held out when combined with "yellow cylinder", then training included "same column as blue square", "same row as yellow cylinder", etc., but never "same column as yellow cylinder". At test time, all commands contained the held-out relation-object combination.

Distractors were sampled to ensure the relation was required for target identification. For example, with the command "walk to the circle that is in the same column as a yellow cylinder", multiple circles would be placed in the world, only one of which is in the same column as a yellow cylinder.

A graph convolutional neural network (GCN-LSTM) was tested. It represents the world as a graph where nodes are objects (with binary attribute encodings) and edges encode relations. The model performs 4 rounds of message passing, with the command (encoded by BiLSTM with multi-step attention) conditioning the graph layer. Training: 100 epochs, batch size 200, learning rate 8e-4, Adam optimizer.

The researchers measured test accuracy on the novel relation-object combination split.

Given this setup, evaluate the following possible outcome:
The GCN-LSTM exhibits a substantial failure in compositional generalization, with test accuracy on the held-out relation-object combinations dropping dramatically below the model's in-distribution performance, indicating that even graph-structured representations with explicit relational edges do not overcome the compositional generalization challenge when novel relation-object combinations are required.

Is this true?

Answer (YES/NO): YES